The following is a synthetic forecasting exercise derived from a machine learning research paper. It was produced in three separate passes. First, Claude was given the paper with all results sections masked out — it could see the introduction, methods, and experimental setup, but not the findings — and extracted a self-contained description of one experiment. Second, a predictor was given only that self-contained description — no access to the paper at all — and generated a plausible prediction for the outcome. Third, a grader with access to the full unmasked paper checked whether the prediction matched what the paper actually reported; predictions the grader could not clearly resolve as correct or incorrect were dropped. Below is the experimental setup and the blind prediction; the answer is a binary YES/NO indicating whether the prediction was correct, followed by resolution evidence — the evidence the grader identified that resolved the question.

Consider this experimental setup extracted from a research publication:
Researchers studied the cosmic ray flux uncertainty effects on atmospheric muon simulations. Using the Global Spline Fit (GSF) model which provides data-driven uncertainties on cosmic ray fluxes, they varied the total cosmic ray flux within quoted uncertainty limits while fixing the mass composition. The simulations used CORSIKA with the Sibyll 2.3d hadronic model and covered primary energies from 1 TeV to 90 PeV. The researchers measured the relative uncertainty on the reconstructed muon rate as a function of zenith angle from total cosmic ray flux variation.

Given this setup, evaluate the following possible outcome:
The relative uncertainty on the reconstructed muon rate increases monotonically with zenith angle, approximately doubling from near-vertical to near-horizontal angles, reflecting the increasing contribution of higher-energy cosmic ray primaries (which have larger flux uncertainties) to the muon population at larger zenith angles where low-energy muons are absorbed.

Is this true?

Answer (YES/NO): NO